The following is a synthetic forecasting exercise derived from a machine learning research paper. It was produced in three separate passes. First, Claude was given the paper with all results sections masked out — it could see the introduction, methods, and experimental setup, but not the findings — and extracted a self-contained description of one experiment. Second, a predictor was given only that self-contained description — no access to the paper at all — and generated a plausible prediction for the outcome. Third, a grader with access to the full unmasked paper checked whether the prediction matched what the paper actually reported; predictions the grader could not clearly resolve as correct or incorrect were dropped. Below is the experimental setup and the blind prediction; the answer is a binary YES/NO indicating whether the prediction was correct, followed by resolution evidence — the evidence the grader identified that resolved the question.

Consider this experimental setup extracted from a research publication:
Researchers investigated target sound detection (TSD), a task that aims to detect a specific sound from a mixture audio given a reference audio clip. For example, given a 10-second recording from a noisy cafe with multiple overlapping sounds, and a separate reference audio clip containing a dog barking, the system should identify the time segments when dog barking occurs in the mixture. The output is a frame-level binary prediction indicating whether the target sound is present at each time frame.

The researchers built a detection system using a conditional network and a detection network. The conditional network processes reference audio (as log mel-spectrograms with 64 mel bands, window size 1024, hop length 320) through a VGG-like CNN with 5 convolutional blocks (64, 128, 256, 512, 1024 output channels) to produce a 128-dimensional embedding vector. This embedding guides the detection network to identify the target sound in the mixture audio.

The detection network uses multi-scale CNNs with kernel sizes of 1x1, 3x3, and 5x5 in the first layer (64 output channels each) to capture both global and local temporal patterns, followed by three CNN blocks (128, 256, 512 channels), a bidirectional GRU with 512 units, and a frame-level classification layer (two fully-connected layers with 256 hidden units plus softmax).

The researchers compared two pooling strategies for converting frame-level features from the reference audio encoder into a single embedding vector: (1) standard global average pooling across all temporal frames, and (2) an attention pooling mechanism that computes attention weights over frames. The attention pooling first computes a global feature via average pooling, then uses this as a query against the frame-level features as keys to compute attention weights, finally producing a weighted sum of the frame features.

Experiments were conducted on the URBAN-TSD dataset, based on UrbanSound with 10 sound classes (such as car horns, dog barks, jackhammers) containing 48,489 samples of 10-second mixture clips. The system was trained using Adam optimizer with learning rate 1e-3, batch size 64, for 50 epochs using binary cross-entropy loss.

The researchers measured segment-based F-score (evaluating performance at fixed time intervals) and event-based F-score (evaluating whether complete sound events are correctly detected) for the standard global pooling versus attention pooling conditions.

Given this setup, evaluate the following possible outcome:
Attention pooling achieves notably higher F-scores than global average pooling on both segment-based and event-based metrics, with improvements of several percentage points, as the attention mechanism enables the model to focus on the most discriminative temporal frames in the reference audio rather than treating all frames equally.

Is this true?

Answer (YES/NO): NO